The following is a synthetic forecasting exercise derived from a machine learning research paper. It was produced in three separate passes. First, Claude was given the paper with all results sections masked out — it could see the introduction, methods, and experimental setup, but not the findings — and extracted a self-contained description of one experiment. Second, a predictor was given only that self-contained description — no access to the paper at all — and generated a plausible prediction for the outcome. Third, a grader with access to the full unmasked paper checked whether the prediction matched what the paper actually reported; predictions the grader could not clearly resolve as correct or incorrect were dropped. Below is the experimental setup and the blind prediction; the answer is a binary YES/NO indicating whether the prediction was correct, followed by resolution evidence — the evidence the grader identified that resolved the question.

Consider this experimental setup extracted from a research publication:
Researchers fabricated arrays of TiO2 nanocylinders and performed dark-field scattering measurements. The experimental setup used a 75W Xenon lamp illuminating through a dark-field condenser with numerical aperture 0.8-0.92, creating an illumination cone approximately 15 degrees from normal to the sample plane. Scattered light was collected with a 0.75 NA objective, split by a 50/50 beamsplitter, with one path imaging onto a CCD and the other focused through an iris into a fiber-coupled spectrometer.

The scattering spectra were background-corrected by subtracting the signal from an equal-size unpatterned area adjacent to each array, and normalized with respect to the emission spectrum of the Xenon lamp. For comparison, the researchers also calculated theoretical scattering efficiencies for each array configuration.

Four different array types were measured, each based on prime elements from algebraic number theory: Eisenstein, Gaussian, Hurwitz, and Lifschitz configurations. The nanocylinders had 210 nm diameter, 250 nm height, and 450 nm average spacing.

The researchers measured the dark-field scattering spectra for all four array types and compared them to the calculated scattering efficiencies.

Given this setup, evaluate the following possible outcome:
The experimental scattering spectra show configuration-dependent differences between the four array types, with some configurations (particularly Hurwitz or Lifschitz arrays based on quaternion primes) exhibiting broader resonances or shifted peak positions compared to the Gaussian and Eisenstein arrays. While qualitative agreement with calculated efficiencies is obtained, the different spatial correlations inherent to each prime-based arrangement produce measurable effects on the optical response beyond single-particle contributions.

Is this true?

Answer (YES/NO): NO